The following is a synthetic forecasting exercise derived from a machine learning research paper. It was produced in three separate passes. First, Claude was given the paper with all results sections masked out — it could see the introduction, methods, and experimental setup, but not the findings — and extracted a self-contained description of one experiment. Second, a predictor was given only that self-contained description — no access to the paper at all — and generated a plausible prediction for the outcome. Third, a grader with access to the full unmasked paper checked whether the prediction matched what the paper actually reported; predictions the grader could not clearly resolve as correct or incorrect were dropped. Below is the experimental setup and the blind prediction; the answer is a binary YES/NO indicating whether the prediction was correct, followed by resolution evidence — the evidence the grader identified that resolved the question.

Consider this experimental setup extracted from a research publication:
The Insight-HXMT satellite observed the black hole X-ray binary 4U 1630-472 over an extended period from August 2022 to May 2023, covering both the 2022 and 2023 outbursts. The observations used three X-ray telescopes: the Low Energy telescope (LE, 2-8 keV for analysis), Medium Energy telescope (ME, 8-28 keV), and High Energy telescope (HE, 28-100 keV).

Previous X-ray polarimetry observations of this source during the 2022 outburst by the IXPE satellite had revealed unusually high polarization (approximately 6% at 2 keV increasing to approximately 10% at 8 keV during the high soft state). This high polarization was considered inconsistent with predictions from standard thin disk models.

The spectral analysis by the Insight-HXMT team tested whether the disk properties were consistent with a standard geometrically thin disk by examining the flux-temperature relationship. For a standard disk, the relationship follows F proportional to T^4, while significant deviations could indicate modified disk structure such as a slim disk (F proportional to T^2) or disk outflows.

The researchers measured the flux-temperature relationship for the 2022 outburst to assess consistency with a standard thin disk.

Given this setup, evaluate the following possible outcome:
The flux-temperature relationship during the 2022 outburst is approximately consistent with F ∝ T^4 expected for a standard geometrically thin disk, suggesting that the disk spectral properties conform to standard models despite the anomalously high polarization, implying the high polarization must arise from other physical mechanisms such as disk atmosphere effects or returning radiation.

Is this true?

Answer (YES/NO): YES